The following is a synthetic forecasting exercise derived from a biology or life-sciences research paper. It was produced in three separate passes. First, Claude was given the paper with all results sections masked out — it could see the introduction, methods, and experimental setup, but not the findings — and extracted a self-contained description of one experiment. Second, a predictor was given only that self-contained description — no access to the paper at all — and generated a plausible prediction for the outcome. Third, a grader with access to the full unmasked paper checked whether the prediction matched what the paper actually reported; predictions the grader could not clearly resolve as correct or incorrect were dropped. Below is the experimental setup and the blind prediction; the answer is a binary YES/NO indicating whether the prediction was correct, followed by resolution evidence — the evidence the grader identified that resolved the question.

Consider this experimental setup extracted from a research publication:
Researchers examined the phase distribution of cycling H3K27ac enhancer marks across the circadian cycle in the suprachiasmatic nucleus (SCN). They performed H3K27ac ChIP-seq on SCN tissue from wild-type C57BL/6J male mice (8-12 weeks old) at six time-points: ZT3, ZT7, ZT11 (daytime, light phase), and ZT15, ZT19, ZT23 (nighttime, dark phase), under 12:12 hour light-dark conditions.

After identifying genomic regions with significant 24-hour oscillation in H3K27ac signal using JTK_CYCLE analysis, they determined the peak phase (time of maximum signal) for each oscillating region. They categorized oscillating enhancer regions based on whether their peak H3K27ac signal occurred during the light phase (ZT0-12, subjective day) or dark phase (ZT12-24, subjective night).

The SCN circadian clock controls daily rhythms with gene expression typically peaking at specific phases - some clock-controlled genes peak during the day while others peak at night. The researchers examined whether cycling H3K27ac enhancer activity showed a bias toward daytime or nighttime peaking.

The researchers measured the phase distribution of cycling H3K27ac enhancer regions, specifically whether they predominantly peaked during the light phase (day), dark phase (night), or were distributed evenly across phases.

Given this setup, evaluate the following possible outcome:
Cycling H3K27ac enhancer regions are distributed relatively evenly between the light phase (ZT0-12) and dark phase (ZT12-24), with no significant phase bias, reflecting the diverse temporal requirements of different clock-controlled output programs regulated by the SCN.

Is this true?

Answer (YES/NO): YES